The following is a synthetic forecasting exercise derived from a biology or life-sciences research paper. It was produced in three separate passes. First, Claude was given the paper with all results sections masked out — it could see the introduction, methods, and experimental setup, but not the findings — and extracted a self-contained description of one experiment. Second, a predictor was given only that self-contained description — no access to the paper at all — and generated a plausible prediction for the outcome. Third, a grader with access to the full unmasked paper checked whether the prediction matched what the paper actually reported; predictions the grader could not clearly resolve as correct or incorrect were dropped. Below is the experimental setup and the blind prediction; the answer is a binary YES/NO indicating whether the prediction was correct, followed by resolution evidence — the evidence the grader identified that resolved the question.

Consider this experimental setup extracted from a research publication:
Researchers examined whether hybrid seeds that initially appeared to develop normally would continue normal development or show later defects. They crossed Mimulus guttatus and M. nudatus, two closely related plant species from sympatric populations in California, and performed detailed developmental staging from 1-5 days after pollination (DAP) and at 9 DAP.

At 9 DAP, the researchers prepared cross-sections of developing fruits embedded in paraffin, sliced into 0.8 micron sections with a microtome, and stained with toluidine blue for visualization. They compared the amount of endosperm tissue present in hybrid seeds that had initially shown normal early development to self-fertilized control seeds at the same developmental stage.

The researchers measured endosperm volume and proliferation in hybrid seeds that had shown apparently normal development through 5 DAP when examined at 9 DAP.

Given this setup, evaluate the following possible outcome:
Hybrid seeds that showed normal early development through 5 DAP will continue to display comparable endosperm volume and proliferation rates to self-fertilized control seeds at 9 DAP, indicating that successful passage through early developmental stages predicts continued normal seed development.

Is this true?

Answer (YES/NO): NO